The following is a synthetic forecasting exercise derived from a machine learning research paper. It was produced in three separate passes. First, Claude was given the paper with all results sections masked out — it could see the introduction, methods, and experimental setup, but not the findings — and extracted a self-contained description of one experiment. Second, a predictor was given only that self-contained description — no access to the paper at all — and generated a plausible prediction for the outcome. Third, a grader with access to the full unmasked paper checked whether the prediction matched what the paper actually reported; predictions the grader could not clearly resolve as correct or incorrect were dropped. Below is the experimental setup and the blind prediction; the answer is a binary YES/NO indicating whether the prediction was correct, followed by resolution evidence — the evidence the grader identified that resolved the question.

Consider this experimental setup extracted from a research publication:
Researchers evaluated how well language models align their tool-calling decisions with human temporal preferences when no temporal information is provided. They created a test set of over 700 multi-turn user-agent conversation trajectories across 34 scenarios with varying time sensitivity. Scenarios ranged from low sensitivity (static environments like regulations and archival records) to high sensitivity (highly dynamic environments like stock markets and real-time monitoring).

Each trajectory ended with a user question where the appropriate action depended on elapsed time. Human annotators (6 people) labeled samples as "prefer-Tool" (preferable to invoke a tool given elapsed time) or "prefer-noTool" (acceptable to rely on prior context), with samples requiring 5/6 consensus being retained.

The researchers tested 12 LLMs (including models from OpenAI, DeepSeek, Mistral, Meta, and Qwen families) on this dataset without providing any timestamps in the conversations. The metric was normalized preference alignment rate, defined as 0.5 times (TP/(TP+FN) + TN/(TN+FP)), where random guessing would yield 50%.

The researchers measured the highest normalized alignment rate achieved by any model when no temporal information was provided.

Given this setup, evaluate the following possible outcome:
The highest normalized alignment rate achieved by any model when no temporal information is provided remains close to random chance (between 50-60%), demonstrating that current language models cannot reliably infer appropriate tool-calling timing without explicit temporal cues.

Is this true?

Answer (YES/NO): NO